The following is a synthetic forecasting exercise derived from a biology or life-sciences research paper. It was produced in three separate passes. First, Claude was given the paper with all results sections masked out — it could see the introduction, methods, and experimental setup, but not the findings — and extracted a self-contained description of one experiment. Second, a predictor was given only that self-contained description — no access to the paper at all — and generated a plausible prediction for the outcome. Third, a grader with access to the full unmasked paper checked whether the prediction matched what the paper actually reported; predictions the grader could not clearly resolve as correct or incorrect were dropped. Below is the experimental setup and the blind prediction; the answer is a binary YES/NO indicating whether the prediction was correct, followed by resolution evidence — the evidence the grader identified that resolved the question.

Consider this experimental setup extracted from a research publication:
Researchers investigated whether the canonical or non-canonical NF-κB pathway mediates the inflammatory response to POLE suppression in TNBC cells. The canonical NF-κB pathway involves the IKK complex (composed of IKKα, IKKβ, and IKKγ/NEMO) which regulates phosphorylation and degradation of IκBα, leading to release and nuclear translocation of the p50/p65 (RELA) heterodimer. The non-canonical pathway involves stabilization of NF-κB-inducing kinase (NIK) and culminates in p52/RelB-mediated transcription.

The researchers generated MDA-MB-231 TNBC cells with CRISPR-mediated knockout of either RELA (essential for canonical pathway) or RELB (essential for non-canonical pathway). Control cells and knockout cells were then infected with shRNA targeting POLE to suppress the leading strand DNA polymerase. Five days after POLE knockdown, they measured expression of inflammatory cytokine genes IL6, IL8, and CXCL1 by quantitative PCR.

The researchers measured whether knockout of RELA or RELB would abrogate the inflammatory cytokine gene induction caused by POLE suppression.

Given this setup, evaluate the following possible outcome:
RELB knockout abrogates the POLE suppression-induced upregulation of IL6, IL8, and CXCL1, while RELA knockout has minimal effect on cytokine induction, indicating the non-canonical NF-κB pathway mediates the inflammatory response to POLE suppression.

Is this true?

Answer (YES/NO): NO